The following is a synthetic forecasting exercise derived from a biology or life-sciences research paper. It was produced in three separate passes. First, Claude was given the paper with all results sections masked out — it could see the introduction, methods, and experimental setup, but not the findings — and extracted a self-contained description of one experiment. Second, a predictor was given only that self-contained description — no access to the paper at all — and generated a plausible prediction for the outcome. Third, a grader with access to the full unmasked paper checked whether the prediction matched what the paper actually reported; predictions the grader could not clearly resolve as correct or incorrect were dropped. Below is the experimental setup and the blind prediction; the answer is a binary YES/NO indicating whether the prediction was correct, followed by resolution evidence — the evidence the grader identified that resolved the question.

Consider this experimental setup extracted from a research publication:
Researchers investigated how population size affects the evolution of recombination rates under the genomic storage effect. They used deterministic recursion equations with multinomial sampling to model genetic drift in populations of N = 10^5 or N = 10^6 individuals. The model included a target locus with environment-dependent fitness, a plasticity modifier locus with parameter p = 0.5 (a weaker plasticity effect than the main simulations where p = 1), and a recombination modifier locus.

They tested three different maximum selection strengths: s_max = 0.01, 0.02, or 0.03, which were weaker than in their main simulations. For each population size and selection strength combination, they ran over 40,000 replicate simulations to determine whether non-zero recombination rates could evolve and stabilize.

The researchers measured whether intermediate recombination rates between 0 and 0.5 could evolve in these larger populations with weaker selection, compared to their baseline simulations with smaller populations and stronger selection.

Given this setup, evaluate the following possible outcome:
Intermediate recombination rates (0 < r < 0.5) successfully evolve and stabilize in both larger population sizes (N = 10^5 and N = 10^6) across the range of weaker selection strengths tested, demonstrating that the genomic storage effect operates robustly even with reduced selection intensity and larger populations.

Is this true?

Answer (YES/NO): YES